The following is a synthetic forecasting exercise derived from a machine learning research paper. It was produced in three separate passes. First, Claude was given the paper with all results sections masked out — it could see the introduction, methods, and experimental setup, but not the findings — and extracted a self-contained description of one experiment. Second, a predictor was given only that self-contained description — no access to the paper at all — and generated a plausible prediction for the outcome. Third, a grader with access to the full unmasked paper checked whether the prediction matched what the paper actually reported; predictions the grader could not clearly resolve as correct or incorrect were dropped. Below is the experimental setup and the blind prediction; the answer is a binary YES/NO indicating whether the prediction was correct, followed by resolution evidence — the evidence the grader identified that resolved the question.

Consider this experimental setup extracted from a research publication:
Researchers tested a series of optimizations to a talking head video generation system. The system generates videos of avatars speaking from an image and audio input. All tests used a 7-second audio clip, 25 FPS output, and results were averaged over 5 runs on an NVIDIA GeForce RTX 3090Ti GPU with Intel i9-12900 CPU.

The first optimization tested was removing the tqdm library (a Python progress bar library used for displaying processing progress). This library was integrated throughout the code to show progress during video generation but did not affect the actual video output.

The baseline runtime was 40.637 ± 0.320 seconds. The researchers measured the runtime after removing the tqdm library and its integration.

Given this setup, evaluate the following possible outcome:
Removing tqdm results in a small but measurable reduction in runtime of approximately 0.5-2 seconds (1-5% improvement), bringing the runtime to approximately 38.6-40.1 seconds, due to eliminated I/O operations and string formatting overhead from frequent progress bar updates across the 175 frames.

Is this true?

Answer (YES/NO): YES